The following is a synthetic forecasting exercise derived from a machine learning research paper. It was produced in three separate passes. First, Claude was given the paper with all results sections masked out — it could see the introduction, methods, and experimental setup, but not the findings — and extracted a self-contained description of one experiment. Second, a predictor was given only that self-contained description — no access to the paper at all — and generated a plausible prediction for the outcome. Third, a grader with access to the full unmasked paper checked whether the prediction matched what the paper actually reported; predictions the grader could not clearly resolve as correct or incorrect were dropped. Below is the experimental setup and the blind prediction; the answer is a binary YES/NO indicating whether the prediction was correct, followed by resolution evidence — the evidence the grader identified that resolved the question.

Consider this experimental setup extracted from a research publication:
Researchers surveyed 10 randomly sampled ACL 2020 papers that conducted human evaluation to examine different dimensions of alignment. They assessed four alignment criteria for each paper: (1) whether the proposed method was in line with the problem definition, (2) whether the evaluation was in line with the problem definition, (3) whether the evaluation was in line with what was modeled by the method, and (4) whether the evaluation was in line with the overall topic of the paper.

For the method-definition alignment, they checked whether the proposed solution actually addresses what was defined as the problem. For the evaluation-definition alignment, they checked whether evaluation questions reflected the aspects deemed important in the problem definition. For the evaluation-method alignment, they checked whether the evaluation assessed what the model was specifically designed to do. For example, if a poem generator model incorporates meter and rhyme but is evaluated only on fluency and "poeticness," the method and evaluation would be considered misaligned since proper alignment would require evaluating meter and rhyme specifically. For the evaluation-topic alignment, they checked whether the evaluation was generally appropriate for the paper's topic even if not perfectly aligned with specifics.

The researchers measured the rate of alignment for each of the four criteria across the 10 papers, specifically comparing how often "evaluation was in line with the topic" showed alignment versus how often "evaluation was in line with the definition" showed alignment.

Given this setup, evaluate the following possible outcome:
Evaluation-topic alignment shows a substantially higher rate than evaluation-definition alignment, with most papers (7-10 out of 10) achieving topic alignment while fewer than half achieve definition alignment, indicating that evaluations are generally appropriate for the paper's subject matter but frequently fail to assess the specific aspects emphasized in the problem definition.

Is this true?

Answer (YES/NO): NO